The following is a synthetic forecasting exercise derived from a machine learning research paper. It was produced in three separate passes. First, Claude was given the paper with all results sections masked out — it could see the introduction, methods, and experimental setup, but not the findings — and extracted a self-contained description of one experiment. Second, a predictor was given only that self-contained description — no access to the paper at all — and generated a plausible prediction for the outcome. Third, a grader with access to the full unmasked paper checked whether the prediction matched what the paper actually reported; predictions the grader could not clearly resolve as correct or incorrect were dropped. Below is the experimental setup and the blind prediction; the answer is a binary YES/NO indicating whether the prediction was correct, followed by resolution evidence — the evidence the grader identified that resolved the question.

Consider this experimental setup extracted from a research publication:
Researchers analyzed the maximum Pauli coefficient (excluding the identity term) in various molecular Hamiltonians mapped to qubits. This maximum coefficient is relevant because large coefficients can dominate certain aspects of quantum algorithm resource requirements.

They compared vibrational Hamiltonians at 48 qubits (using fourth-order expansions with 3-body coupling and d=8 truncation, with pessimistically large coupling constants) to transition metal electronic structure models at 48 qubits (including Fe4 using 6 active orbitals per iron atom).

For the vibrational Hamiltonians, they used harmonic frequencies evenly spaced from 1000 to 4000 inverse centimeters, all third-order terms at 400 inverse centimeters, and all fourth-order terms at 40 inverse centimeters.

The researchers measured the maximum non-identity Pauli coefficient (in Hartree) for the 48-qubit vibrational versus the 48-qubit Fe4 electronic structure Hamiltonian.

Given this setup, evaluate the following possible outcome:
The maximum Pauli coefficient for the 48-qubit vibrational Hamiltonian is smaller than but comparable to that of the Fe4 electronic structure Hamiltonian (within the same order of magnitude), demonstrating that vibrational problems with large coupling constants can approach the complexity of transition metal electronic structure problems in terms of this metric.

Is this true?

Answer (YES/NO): NO